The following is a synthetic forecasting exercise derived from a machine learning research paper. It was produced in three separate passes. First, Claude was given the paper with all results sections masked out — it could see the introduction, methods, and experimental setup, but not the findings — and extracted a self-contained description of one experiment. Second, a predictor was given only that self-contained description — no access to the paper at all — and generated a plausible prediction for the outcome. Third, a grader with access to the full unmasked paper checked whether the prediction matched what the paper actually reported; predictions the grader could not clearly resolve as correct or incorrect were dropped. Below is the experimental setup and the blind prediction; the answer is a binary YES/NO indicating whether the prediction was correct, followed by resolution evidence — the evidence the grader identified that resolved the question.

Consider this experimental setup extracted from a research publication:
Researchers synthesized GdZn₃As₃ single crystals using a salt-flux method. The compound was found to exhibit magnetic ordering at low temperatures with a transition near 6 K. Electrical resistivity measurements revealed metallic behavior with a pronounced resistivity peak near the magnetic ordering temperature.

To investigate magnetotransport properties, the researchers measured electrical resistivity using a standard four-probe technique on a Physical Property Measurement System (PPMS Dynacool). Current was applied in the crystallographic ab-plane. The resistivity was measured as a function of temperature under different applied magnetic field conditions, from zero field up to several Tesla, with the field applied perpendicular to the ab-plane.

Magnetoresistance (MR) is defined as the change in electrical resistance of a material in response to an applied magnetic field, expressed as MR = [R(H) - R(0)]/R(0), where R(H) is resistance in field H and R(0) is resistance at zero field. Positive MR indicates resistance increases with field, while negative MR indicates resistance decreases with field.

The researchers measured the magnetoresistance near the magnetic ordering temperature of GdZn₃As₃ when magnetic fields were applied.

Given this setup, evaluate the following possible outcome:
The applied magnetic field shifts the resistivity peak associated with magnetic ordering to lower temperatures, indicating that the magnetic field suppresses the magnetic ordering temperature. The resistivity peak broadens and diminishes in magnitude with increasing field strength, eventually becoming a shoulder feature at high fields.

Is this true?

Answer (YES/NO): NO